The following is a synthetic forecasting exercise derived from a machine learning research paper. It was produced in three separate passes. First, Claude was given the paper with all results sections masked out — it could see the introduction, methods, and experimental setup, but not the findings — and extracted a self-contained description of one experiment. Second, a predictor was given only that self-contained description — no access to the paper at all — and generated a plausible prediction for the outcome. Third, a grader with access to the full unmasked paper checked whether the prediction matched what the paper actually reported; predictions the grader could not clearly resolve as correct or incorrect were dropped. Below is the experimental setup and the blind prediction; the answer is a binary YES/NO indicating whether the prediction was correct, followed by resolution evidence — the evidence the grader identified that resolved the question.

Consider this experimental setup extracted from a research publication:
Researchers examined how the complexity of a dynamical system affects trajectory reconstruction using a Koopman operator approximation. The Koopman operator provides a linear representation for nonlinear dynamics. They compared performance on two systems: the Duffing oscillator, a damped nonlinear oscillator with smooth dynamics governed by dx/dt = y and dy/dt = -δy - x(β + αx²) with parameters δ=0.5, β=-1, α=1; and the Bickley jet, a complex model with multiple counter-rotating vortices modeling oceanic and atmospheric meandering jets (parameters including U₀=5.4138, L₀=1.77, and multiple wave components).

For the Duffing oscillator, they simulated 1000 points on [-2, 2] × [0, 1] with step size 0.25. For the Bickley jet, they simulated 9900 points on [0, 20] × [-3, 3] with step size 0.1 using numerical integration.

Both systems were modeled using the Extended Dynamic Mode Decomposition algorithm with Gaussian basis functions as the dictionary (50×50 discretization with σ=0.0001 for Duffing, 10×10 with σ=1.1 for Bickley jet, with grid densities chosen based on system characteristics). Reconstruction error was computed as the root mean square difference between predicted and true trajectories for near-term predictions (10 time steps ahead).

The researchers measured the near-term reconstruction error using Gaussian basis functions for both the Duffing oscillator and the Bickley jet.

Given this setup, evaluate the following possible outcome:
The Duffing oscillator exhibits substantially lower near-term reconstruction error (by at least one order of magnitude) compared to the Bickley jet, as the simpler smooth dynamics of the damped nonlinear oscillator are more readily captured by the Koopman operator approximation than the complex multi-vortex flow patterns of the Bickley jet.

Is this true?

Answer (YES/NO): YES